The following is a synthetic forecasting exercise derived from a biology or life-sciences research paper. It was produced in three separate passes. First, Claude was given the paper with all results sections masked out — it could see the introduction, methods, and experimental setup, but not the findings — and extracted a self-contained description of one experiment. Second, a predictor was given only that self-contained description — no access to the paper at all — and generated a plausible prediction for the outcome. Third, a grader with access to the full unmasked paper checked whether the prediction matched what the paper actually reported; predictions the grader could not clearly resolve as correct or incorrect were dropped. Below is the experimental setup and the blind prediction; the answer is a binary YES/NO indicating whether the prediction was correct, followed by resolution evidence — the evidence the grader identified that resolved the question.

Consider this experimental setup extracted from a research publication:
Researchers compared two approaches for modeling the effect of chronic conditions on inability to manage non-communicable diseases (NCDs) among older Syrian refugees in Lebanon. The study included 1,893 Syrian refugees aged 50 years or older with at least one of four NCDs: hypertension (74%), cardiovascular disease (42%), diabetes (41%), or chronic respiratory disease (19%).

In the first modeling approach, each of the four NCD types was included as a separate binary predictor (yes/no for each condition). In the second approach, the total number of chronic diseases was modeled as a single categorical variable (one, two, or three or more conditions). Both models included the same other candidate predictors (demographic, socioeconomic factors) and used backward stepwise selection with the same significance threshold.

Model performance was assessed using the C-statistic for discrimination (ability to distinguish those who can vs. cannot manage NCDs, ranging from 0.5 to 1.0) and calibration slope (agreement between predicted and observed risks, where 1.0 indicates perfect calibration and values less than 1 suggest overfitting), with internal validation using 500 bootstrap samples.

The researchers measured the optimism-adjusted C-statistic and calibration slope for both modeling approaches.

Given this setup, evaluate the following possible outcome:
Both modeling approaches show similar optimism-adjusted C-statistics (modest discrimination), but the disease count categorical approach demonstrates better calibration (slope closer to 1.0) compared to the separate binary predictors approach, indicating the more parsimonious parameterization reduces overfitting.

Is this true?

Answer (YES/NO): NO